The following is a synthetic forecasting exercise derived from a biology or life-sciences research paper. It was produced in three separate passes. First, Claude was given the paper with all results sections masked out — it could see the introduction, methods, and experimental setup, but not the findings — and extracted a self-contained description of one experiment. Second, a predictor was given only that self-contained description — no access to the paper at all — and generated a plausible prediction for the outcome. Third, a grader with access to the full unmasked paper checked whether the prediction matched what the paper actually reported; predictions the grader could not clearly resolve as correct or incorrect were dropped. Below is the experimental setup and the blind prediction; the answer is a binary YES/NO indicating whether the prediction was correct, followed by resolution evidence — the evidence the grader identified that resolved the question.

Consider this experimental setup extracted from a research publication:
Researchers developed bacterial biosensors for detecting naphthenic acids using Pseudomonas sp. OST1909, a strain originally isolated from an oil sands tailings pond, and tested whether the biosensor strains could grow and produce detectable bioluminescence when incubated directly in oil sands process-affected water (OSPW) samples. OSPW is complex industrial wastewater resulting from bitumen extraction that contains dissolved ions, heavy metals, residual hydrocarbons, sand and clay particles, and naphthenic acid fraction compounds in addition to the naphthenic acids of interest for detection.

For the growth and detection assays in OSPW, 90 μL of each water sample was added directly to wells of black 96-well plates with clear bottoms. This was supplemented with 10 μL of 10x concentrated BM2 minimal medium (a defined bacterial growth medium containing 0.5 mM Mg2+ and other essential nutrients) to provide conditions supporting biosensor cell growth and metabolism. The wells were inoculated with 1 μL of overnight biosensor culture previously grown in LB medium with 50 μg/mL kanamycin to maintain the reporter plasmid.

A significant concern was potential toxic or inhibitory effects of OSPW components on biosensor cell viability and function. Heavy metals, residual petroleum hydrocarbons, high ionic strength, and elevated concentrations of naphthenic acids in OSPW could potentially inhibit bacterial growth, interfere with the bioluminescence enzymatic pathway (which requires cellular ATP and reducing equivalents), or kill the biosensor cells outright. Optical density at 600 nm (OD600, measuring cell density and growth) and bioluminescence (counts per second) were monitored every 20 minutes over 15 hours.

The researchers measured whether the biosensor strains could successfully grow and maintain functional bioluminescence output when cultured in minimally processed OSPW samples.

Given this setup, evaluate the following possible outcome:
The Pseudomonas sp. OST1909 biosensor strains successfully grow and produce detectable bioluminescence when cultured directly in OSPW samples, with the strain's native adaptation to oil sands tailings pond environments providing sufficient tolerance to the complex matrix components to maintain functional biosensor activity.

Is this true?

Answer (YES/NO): YES